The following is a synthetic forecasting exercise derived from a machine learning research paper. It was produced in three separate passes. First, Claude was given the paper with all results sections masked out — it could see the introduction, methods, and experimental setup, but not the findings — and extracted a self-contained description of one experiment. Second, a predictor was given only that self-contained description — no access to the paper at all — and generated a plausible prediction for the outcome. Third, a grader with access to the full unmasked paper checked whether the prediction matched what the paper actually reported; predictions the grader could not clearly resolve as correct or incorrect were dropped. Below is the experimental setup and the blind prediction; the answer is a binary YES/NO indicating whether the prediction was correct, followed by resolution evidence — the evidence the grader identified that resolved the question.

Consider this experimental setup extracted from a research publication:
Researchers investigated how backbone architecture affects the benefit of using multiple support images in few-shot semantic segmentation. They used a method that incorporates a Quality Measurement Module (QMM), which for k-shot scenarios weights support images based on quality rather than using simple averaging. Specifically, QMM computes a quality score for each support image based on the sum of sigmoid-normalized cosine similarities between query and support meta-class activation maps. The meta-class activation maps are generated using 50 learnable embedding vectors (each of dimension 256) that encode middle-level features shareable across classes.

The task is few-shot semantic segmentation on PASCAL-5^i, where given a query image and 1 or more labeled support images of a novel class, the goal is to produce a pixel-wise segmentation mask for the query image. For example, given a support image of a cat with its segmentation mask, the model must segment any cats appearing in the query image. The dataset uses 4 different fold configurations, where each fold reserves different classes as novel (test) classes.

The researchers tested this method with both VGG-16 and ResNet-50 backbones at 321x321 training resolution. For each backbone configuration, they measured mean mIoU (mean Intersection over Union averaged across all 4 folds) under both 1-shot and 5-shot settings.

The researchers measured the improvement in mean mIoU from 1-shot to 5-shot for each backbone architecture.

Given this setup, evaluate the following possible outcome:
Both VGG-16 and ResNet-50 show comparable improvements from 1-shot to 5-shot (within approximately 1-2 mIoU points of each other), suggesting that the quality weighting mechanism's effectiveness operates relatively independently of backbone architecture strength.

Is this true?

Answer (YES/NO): NO